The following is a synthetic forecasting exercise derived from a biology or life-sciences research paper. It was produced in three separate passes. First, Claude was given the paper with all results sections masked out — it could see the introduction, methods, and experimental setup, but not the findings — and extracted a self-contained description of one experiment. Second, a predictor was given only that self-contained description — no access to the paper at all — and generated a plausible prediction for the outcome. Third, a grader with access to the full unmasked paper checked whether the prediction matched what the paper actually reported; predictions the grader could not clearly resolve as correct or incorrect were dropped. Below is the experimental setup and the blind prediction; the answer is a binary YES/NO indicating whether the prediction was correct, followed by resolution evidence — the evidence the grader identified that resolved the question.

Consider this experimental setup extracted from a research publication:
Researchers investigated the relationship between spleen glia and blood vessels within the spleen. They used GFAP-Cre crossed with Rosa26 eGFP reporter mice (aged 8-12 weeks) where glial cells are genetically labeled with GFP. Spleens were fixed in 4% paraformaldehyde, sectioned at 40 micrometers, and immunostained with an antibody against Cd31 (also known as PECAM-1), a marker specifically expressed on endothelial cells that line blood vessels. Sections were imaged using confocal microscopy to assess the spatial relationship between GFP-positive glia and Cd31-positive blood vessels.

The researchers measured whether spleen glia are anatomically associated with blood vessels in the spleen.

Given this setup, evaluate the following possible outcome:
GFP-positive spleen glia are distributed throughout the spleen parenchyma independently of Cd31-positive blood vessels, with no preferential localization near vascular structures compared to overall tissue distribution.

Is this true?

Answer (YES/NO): NO